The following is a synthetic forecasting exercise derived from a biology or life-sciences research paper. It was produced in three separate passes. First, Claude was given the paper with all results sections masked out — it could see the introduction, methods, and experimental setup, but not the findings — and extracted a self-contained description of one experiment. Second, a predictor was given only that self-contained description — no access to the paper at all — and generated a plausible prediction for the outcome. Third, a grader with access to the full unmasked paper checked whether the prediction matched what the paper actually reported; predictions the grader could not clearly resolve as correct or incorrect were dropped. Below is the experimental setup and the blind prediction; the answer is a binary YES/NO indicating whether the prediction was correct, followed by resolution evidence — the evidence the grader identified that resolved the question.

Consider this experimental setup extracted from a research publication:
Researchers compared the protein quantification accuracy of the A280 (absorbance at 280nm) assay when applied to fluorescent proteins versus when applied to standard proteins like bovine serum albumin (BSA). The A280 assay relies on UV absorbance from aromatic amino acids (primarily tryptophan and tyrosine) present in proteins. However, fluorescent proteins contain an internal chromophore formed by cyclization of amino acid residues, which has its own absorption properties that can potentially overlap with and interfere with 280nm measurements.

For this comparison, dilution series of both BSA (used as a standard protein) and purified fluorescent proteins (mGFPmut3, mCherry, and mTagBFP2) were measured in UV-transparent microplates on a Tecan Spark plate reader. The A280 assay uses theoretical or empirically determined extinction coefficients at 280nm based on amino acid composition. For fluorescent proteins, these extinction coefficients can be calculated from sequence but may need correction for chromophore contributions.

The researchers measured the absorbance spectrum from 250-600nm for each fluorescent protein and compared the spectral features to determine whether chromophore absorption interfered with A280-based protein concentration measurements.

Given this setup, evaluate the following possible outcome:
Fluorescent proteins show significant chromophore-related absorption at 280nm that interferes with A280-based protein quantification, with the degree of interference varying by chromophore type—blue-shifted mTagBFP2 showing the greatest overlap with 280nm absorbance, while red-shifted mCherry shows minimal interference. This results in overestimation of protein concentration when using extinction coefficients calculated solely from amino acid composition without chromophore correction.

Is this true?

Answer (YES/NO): NO